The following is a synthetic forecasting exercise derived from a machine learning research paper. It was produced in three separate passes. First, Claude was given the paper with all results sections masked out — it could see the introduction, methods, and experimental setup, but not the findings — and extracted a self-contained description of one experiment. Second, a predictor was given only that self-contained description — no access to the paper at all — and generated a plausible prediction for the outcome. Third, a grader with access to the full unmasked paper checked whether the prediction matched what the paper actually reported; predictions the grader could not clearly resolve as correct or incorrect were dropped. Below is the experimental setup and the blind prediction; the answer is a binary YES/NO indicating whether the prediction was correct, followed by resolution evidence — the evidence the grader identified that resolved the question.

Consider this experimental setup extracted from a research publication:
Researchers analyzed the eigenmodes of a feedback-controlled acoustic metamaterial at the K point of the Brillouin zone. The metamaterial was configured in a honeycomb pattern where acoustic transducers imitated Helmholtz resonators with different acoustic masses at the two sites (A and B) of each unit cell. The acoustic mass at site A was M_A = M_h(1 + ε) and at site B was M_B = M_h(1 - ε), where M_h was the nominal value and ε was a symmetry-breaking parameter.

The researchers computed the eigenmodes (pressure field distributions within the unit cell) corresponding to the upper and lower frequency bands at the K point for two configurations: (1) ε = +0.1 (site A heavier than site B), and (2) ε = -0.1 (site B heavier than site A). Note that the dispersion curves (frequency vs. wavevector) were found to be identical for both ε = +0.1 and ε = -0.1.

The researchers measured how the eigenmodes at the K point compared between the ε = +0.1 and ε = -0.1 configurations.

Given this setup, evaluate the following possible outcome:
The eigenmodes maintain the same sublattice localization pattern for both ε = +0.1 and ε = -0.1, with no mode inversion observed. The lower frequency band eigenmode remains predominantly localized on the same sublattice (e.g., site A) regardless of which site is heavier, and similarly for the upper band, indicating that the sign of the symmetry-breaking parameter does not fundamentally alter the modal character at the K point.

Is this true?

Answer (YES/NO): NO